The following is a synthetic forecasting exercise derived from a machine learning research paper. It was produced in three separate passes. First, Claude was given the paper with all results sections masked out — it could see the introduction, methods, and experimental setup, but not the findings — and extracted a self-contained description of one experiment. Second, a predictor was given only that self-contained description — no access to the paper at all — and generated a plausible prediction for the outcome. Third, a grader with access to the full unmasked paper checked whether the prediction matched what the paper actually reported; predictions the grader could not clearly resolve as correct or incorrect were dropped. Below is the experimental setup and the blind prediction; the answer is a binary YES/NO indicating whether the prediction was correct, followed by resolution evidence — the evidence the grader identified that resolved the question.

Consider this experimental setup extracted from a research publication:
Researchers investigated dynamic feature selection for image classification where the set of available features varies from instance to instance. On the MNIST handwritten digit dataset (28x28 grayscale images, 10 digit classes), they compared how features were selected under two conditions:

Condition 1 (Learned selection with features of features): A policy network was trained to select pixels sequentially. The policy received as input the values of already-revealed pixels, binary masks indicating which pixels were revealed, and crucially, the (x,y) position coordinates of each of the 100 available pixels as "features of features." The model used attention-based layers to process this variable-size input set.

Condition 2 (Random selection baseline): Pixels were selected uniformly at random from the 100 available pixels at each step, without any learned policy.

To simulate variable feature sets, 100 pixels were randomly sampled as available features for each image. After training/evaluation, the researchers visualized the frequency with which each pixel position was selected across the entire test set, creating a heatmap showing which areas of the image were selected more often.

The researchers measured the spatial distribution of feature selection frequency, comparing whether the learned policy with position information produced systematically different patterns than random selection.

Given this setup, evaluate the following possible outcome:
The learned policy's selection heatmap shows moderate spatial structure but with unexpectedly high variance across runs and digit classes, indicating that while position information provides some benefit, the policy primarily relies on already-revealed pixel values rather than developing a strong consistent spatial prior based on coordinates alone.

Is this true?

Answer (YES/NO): NO